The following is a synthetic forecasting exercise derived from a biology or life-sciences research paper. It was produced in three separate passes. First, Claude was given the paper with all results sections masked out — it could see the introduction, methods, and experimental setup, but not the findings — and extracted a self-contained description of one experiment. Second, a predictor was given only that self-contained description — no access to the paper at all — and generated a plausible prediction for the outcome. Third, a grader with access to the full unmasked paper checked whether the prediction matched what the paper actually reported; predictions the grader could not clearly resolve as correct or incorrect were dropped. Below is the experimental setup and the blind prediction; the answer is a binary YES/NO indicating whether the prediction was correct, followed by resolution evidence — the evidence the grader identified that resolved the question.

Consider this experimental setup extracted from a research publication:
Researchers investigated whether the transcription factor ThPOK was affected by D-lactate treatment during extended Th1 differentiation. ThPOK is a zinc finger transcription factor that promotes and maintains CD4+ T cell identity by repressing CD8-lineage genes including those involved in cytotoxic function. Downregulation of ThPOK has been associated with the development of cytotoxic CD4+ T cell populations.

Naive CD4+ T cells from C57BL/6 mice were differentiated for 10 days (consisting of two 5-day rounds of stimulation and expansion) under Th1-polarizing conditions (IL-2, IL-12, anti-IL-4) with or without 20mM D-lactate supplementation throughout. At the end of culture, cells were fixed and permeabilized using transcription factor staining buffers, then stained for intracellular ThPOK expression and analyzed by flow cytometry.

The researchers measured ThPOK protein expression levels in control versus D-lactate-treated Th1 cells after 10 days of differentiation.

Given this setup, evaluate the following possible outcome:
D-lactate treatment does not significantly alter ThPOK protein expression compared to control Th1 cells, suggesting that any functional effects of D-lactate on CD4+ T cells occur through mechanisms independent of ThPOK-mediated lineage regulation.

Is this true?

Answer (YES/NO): NO